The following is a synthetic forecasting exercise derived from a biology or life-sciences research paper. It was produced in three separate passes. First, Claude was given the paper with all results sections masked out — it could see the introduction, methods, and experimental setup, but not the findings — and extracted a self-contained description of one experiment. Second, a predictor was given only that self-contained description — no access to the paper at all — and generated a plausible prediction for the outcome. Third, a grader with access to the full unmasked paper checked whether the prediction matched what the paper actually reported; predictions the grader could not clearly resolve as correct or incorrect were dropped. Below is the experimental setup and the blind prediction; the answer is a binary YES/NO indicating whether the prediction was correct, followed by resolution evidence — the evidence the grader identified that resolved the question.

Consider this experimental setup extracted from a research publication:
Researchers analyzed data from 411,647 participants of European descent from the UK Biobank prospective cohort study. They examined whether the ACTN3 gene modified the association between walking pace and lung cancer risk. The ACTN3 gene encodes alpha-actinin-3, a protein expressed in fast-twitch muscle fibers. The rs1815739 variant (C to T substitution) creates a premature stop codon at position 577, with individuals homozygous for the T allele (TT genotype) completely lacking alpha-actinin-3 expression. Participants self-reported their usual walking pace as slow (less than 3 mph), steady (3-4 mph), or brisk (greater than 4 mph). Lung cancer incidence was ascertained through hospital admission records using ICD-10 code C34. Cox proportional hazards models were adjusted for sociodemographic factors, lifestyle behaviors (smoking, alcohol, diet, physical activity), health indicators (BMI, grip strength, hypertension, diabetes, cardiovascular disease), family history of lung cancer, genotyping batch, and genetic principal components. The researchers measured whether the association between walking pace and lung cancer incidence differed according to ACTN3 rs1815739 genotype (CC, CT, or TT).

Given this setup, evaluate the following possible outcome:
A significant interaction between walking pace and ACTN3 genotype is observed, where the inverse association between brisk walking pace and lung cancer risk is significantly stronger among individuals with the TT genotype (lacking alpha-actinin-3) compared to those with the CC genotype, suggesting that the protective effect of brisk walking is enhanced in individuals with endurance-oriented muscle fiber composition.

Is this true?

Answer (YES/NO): YES